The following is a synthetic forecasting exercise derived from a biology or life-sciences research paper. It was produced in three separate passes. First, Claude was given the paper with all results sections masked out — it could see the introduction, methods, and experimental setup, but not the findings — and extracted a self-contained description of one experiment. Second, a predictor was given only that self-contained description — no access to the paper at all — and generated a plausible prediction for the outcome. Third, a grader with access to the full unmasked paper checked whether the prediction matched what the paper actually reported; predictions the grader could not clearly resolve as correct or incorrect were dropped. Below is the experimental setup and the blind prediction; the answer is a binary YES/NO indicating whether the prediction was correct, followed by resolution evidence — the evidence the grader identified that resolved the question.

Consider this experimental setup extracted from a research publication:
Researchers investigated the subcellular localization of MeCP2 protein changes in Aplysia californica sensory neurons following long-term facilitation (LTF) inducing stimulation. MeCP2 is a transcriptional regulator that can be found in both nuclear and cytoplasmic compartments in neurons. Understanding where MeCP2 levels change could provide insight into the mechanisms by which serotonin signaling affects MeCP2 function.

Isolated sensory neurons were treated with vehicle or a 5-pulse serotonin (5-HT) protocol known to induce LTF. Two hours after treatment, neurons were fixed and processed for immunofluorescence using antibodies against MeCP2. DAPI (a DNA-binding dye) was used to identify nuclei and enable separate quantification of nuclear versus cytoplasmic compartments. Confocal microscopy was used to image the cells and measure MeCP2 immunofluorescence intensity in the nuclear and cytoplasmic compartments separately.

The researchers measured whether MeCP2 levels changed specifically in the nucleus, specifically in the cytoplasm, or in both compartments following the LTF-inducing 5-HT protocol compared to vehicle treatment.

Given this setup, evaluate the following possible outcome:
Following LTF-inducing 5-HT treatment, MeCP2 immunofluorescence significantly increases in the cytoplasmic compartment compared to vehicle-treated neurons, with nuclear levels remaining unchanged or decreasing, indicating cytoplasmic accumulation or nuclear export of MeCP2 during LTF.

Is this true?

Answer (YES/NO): NO